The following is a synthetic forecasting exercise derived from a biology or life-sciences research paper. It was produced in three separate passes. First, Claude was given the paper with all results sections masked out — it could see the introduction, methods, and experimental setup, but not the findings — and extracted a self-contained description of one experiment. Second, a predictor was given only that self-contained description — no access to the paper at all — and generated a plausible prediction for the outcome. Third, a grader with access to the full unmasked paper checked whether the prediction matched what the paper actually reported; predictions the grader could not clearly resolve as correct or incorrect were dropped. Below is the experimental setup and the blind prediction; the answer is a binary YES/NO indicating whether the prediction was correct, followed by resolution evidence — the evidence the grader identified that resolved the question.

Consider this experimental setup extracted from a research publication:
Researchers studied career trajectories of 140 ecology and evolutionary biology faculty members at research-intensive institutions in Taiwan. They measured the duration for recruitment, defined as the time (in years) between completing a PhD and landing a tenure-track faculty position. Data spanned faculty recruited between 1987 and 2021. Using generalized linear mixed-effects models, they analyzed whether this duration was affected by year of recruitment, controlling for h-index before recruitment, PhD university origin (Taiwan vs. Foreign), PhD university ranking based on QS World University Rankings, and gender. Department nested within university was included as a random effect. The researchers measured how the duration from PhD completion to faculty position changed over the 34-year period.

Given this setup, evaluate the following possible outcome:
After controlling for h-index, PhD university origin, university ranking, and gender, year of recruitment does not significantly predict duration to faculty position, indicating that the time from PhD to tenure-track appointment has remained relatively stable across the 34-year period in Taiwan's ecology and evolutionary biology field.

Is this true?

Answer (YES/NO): NO